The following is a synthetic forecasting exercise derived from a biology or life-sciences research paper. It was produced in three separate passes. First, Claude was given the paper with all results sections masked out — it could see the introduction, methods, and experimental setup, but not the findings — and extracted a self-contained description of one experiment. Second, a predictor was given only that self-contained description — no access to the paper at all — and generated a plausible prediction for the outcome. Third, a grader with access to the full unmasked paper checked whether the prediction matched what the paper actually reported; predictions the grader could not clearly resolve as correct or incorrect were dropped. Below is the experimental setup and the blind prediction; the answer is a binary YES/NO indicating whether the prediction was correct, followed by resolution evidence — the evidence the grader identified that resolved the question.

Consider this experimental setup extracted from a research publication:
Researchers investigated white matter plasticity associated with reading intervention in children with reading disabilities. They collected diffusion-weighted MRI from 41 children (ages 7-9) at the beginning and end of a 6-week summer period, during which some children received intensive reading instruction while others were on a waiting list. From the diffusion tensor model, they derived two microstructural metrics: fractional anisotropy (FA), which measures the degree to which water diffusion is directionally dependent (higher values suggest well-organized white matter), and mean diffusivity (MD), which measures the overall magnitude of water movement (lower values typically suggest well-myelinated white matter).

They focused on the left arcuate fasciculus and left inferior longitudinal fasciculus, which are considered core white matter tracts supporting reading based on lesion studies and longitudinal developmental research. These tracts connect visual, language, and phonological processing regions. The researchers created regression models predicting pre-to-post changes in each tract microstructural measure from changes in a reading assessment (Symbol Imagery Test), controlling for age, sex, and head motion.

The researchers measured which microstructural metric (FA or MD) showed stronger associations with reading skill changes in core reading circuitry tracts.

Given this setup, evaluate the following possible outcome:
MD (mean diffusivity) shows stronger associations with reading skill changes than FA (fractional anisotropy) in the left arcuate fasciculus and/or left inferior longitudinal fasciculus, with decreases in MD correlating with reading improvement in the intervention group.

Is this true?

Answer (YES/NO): YES